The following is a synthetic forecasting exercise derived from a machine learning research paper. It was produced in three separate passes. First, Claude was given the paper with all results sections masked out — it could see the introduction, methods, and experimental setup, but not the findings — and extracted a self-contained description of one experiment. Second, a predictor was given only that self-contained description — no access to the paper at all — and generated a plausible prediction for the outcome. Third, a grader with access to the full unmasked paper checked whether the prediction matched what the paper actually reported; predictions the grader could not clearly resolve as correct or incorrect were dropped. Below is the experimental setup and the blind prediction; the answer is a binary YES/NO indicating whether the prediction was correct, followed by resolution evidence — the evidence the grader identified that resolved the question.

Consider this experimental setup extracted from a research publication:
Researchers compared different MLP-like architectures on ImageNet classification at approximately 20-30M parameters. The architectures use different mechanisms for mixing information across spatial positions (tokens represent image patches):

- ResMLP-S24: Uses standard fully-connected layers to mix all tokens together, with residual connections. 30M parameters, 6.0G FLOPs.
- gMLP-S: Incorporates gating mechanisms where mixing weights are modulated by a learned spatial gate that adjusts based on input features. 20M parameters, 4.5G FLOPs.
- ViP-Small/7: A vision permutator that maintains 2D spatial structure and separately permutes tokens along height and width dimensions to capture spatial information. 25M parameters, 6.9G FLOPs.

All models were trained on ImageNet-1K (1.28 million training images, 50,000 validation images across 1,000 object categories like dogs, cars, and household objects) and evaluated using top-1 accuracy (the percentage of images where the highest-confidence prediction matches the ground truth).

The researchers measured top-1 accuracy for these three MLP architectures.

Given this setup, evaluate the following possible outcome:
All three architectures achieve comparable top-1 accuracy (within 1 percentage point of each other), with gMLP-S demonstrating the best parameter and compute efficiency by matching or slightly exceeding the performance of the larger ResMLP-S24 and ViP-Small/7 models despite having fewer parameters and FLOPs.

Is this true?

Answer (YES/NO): NO